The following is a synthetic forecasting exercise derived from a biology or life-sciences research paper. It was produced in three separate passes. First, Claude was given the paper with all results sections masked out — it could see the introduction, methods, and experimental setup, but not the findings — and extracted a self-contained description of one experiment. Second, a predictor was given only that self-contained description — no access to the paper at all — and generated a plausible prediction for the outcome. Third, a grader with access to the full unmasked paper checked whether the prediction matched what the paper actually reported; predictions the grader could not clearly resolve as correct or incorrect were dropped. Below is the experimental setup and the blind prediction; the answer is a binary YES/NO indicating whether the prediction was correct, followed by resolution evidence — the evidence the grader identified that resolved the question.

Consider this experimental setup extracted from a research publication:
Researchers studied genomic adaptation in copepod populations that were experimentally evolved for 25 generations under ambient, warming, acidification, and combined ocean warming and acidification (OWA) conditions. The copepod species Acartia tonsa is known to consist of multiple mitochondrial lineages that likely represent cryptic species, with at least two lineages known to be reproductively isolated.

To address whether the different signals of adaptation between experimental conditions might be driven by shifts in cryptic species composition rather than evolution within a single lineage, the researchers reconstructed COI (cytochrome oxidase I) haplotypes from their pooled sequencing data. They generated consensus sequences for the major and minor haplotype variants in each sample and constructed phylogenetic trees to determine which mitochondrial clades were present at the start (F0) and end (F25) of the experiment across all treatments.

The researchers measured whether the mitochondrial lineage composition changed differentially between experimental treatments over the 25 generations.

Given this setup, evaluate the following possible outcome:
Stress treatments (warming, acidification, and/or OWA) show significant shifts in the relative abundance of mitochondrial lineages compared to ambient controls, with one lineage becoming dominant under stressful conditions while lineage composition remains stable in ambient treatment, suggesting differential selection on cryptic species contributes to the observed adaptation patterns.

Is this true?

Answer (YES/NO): NO